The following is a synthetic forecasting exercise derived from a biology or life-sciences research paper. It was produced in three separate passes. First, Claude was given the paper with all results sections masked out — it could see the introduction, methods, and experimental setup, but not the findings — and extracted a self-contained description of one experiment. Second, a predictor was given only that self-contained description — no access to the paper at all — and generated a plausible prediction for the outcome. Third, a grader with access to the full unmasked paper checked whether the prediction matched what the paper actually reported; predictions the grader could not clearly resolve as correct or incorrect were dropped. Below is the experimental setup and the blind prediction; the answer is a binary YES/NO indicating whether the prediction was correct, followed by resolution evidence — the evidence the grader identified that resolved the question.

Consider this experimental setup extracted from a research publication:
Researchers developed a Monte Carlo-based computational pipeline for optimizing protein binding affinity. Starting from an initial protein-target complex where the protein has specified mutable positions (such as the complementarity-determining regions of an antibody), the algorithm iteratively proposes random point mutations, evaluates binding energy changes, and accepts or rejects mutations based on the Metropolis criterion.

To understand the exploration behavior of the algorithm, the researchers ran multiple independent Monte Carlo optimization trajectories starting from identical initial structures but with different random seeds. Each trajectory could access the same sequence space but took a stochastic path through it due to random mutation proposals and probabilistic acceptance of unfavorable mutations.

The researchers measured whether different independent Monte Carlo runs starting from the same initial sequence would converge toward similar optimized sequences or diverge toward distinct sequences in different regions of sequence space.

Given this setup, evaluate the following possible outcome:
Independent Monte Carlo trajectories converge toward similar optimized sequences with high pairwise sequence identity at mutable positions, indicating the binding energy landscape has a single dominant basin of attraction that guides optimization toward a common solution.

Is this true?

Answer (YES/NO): NO